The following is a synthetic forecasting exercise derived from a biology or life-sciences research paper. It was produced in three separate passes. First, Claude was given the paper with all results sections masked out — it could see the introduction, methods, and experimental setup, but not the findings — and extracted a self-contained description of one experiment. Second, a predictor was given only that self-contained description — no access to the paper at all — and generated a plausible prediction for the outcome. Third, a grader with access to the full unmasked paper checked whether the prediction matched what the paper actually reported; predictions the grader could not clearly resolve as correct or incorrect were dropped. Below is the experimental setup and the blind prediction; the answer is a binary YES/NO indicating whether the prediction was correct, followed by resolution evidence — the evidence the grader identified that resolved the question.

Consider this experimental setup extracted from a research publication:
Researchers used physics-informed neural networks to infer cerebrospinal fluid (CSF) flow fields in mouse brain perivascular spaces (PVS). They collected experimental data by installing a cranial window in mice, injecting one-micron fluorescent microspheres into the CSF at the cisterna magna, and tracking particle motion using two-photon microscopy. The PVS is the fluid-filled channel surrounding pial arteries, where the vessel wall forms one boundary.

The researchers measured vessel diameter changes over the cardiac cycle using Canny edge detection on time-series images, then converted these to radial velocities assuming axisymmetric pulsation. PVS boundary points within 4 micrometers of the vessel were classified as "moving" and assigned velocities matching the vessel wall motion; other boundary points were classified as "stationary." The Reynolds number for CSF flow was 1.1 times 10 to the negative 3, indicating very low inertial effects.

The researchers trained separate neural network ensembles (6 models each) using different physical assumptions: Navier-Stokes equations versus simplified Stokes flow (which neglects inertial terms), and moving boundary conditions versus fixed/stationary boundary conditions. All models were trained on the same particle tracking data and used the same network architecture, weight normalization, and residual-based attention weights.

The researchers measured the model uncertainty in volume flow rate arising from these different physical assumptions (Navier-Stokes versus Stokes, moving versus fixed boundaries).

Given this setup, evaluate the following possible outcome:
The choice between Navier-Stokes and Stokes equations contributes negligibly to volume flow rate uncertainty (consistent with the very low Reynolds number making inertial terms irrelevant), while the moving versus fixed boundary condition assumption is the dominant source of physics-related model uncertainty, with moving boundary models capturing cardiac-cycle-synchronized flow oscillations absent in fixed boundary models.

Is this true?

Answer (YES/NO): NO